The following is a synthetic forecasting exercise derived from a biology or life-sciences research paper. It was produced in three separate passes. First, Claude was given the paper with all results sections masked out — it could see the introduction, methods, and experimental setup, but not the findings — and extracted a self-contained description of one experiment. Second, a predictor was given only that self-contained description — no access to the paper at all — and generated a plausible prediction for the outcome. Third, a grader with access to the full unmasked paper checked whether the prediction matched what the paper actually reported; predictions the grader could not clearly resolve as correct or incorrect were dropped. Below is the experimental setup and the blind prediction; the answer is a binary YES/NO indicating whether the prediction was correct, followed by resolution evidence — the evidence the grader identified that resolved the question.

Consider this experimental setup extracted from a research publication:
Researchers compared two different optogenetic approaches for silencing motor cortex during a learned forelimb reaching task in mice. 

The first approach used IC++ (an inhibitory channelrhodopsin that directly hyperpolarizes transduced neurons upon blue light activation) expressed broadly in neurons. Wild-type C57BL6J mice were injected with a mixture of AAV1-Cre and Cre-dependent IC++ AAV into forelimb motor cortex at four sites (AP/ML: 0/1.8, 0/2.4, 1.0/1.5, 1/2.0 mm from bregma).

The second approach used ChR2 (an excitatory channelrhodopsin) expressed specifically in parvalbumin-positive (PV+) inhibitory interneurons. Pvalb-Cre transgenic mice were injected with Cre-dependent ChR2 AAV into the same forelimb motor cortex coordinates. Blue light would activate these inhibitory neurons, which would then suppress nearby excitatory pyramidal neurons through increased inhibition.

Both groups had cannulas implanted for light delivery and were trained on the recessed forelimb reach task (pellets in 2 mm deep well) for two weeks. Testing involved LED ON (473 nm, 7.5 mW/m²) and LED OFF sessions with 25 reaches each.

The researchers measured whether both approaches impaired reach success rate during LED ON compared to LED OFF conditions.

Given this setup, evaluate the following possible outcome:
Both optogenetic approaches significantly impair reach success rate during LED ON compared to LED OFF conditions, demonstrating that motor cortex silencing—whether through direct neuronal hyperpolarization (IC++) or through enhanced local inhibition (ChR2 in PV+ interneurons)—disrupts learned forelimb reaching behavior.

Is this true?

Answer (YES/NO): YES